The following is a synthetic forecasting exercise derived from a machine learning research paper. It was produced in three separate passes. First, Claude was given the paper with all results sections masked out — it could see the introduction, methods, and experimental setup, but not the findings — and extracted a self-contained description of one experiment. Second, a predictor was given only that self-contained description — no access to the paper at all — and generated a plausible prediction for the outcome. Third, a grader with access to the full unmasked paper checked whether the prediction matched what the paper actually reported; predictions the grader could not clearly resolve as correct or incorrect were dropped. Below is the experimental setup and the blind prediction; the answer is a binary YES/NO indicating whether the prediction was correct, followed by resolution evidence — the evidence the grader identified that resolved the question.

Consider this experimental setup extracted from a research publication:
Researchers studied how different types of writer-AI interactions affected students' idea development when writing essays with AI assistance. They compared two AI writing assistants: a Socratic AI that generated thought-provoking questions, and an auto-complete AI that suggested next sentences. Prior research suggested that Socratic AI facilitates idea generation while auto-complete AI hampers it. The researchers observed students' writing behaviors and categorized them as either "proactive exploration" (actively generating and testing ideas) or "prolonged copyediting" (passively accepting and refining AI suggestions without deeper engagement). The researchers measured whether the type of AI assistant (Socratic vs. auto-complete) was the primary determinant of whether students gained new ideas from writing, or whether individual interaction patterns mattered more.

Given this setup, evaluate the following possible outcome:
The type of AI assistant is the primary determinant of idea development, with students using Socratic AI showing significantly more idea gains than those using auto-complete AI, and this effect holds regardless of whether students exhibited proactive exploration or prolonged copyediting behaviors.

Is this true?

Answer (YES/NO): NO